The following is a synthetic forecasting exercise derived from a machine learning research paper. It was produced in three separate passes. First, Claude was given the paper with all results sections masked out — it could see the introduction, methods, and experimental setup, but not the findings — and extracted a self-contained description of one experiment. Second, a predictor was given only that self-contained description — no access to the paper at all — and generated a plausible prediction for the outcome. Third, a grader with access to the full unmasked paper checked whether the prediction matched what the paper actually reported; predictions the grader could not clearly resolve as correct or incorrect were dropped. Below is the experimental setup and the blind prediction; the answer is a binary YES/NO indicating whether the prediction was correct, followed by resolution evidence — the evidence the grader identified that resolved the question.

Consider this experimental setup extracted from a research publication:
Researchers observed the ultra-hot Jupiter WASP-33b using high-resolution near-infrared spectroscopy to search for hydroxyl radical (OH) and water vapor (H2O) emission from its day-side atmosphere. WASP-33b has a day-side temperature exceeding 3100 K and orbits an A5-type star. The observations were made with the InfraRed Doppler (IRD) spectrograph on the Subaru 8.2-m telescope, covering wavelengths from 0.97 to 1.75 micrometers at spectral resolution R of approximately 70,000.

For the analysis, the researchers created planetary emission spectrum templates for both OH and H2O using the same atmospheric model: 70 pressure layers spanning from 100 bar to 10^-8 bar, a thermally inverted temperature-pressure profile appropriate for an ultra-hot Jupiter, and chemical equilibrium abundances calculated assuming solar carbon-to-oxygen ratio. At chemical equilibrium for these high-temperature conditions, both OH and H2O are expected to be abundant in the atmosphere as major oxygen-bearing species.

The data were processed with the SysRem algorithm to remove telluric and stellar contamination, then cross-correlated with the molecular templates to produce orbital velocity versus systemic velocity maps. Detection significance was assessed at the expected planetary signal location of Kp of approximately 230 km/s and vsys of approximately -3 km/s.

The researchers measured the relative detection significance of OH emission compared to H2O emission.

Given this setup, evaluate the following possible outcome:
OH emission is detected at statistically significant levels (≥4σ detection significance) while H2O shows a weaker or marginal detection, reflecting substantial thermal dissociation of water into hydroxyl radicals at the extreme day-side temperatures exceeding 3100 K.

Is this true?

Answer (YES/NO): YES